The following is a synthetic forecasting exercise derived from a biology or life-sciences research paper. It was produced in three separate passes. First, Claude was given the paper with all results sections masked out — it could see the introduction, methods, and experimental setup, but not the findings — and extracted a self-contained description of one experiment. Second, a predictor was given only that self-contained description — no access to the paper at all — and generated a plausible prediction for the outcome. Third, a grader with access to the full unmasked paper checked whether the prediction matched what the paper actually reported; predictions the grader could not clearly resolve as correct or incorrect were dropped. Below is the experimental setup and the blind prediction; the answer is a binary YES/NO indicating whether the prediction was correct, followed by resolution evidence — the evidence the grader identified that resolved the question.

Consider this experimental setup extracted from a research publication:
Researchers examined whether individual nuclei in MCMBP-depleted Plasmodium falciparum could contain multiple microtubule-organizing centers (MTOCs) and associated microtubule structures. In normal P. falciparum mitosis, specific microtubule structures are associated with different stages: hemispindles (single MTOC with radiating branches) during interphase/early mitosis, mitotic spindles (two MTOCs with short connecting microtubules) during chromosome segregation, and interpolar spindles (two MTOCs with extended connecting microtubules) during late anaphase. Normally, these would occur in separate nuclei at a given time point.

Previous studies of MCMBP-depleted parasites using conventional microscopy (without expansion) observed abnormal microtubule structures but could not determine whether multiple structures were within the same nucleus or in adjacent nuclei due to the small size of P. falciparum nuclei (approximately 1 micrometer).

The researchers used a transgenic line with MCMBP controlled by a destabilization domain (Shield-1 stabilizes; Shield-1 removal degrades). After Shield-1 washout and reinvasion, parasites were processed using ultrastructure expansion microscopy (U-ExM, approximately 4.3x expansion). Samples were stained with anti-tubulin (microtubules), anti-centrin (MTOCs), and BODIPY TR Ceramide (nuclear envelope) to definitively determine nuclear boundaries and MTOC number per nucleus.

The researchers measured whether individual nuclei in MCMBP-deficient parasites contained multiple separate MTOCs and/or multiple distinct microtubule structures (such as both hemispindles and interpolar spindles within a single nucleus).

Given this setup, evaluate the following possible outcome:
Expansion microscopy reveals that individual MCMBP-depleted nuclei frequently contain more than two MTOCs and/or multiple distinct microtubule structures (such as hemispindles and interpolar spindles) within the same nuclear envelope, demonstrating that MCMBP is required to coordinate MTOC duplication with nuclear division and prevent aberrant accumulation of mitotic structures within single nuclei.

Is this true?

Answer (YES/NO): YES